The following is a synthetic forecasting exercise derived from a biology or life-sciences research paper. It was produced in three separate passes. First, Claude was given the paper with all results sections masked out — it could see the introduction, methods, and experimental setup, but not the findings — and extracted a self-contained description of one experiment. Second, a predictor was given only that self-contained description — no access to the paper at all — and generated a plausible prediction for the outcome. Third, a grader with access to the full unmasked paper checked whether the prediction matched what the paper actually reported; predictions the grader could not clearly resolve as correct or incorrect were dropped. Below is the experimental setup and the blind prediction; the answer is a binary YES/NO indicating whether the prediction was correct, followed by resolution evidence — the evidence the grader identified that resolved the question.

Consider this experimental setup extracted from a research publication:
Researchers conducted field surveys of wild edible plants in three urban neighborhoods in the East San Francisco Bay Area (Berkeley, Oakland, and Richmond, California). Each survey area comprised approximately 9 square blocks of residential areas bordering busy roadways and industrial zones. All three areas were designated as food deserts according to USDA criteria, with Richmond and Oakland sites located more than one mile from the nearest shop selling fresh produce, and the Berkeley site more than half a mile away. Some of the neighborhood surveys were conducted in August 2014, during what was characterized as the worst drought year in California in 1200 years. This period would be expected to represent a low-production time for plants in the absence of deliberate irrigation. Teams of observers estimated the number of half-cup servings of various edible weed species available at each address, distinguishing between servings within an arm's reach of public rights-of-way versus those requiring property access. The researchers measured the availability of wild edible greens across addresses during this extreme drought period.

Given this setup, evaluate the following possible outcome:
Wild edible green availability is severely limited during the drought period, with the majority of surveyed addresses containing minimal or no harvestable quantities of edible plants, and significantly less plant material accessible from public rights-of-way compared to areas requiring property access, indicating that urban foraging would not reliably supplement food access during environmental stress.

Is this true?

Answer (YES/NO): NO